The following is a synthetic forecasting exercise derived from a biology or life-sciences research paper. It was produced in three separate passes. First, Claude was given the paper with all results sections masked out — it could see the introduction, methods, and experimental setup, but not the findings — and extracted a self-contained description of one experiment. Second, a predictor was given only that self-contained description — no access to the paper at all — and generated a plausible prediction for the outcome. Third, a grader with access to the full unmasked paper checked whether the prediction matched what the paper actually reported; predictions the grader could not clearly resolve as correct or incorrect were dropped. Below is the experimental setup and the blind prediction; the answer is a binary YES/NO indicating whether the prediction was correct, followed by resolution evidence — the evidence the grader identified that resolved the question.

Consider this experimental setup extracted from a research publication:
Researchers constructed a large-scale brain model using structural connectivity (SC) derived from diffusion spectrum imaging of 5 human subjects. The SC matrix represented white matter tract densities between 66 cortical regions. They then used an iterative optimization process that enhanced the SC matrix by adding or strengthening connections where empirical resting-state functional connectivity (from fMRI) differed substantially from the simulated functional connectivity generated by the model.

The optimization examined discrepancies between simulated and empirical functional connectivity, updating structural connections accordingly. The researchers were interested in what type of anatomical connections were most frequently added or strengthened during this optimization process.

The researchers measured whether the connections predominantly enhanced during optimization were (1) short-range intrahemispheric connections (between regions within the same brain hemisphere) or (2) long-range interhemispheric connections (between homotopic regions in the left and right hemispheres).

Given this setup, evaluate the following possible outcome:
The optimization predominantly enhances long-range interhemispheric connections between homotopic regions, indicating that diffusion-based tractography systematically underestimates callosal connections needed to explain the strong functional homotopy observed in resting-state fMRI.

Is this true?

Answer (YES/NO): YES